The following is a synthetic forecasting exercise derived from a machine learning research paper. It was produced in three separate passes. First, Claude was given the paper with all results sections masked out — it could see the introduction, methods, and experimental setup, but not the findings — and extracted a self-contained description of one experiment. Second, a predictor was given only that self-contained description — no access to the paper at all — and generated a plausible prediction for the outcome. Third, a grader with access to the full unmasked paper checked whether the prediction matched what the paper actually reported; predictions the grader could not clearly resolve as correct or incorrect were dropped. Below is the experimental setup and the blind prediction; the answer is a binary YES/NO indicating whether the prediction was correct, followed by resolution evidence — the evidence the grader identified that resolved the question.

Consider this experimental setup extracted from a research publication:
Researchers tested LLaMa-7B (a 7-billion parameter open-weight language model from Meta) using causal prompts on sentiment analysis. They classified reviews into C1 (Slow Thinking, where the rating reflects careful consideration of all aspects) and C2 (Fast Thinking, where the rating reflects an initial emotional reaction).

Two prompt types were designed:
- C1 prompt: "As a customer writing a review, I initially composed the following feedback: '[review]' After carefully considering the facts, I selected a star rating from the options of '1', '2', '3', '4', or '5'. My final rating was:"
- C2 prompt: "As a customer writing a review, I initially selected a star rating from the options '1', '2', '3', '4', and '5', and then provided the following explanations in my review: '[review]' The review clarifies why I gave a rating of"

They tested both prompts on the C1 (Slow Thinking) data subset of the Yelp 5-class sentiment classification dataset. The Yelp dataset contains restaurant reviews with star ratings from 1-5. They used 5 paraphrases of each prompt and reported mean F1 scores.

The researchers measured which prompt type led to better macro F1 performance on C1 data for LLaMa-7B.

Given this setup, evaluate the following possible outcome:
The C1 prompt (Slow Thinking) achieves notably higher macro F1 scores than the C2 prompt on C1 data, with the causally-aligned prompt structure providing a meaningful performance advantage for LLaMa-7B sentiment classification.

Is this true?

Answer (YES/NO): YES